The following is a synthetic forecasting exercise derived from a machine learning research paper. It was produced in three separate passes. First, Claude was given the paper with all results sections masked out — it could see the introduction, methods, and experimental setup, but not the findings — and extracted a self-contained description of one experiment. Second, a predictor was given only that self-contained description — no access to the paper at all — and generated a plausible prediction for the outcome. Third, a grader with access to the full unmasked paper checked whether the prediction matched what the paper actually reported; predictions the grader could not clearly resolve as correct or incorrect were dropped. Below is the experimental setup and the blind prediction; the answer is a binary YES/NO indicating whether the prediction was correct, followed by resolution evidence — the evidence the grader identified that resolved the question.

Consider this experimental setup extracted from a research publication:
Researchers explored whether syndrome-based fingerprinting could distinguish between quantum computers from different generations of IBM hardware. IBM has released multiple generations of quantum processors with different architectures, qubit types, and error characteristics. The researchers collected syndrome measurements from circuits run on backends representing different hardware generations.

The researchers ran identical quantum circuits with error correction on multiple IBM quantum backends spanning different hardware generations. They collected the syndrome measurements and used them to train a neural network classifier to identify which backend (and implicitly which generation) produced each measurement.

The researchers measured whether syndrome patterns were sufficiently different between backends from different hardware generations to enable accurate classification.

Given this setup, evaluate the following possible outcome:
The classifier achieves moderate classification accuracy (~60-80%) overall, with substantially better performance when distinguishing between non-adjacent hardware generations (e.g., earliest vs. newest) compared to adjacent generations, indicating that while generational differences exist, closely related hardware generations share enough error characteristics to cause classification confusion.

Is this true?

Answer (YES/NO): NO